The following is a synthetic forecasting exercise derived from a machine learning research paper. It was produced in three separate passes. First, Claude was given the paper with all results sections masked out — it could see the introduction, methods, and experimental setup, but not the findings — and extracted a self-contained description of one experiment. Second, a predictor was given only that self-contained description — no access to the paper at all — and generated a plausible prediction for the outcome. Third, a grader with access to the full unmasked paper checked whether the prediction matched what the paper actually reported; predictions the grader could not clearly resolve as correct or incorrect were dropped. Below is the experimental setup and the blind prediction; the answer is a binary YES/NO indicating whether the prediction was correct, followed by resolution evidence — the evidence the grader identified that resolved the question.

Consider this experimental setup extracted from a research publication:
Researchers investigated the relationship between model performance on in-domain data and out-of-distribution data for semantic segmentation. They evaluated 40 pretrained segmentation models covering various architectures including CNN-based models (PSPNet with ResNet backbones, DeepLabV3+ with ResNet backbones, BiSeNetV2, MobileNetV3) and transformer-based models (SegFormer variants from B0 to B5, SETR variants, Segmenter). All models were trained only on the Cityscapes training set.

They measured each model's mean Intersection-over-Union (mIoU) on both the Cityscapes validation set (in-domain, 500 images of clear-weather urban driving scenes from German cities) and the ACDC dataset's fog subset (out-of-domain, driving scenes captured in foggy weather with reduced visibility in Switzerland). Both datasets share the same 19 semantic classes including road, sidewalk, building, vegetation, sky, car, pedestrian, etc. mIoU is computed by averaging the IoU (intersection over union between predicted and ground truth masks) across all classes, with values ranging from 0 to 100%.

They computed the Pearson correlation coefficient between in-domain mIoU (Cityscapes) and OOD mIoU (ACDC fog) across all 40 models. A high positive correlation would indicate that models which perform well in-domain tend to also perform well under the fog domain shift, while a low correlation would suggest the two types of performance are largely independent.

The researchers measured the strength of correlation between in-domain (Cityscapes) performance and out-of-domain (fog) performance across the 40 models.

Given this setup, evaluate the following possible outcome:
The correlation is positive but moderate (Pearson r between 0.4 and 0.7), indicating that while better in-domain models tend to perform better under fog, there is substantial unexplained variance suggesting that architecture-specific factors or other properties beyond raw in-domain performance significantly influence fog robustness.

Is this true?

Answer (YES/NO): NO